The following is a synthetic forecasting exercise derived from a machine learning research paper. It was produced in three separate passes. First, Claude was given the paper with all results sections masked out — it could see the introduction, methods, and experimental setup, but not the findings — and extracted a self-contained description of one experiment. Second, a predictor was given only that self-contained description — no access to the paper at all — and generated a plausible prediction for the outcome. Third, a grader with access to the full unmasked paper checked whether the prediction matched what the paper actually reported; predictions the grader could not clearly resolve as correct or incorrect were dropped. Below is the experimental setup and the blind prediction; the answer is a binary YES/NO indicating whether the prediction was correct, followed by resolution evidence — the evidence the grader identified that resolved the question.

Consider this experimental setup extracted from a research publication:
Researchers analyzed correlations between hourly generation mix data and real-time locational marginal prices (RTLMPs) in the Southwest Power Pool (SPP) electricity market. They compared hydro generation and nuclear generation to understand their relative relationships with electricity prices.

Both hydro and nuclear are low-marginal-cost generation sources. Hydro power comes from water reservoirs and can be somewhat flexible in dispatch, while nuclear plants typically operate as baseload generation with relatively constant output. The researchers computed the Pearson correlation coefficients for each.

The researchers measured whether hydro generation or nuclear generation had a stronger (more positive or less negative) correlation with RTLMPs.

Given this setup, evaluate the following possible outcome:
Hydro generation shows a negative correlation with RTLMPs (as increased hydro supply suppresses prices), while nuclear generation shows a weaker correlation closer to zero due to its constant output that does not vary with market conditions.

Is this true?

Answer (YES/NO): NO